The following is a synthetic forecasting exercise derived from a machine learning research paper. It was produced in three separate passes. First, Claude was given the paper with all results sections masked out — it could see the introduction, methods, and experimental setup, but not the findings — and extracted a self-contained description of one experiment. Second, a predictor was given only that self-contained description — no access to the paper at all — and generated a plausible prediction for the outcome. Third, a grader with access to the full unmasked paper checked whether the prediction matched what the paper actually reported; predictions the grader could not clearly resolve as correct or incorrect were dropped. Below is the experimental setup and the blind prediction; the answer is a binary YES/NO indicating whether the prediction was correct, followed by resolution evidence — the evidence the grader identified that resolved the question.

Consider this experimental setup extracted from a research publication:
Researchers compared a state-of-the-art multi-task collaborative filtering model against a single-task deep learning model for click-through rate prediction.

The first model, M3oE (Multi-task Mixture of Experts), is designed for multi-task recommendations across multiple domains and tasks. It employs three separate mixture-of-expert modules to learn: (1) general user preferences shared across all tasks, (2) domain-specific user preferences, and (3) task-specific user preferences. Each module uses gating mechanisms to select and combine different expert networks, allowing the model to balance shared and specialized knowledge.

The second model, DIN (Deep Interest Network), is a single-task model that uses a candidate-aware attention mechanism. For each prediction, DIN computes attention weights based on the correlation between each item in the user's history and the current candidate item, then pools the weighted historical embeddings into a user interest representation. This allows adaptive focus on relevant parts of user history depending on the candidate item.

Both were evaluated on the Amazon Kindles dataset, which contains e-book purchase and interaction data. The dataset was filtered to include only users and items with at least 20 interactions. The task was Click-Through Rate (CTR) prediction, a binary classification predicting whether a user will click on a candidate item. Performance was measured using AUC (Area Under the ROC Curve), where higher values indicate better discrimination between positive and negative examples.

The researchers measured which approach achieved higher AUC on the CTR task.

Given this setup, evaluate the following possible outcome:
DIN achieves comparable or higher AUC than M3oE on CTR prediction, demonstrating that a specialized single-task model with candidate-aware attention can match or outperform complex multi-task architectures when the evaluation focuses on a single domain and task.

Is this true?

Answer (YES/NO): NO